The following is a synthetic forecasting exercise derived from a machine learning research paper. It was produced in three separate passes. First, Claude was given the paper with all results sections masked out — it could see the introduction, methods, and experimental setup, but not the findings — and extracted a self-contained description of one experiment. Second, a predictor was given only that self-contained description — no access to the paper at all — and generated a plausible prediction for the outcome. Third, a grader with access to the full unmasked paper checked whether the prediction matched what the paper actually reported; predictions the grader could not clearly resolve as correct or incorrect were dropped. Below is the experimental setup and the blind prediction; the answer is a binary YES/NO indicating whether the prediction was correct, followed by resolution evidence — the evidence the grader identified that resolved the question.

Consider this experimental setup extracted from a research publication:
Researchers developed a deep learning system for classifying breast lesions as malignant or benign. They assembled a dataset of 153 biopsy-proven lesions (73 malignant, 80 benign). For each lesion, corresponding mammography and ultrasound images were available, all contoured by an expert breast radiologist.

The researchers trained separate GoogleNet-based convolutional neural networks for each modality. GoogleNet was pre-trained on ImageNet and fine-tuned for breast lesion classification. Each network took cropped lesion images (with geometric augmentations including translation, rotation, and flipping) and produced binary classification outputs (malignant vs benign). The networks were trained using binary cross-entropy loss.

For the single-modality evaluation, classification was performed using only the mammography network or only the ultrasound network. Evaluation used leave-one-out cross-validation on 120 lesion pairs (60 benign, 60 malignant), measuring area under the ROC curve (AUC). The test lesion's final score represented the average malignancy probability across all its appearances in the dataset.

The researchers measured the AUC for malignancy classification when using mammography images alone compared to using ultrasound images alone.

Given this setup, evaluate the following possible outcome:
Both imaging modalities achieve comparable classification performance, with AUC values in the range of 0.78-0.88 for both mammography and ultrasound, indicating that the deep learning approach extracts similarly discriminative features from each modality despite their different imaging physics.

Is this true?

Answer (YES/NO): NO